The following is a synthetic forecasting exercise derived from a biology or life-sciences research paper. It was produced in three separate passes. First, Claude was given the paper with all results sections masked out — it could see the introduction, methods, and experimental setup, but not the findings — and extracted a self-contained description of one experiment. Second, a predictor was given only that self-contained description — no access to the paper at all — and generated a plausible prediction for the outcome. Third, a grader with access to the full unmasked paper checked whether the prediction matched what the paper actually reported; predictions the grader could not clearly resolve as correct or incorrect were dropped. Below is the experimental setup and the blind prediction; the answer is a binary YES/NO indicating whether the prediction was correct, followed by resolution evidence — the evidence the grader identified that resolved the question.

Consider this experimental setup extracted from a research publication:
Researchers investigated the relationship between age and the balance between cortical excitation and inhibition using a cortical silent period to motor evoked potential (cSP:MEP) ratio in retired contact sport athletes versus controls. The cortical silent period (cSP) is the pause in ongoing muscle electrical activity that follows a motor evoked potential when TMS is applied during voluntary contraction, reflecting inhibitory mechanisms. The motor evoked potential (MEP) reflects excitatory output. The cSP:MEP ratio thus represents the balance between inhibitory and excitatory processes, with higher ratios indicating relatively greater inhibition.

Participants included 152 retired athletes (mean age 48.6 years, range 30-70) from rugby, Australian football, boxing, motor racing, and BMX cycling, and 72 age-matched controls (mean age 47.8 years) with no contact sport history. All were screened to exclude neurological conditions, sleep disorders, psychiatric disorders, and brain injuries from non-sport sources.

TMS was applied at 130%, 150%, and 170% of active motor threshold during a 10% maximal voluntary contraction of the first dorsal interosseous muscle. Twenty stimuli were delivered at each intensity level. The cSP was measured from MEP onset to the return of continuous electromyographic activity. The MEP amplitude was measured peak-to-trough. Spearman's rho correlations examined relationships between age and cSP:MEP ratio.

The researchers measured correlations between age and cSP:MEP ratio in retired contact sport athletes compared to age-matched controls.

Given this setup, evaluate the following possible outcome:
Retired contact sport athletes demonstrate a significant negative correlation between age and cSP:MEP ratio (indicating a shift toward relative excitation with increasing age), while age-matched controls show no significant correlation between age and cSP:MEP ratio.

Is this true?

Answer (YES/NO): NO